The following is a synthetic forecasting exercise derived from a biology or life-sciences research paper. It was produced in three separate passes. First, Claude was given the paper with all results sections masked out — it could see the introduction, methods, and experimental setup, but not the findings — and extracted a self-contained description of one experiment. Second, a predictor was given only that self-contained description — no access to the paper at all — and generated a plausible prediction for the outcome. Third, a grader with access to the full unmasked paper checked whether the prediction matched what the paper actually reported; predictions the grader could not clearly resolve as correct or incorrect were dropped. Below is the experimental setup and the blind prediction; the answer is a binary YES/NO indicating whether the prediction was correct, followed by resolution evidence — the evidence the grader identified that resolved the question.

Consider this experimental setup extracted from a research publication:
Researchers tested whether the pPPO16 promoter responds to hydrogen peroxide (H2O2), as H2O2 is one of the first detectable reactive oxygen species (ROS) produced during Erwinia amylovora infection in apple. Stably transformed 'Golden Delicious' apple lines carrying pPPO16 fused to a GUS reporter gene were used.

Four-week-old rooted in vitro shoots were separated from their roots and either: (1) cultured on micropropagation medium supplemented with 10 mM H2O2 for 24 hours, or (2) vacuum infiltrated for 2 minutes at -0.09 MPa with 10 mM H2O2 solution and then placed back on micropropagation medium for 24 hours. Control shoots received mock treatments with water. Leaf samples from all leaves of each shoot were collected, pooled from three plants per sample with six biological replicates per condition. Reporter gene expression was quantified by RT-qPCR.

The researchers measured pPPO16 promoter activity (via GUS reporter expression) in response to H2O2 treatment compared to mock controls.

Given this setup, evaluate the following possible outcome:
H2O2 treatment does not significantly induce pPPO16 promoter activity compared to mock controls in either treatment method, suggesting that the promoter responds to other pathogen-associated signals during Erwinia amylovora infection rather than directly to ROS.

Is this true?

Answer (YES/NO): YES